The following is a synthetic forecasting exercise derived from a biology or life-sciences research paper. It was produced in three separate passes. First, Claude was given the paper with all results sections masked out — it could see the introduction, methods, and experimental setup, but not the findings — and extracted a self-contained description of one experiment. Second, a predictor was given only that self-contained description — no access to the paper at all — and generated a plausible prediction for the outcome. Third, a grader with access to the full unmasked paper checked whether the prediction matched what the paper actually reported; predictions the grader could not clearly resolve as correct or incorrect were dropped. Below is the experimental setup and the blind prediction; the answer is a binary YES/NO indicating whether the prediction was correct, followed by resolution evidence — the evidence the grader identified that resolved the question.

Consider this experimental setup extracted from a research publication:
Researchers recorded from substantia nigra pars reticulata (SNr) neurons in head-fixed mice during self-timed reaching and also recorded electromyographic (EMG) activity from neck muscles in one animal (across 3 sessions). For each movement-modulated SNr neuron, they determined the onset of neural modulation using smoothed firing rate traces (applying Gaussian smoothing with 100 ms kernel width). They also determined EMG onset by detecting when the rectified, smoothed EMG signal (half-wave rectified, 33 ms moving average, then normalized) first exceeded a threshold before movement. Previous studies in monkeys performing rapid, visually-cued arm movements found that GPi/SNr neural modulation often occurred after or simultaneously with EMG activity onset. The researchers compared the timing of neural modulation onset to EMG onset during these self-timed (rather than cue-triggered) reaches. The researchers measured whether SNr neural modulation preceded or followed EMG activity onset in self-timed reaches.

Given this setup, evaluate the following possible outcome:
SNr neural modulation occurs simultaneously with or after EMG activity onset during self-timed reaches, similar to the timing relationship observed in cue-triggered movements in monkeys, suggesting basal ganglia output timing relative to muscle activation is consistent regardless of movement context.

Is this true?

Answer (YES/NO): NO